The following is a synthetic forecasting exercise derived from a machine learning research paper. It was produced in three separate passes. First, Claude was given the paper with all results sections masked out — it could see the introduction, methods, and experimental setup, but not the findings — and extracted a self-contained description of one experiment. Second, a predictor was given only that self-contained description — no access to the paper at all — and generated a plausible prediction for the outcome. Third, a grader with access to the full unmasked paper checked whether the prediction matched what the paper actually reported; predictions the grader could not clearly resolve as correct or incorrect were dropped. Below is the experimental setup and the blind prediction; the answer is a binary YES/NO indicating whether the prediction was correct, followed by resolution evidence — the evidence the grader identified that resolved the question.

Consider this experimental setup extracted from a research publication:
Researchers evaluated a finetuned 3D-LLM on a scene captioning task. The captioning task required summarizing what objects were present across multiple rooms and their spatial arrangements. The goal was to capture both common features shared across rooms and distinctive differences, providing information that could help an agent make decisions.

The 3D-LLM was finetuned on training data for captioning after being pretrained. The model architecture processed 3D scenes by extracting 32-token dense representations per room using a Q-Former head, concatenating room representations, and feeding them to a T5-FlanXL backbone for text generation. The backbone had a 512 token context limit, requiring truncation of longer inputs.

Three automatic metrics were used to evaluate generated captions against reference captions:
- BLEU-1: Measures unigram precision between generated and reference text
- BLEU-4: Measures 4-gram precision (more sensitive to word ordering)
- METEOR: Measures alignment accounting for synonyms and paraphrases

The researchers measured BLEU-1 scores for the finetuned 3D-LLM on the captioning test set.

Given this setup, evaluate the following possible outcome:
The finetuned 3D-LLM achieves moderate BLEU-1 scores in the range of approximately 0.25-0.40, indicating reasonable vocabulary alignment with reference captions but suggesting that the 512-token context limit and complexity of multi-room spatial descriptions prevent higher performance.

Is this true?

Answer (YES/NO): NO